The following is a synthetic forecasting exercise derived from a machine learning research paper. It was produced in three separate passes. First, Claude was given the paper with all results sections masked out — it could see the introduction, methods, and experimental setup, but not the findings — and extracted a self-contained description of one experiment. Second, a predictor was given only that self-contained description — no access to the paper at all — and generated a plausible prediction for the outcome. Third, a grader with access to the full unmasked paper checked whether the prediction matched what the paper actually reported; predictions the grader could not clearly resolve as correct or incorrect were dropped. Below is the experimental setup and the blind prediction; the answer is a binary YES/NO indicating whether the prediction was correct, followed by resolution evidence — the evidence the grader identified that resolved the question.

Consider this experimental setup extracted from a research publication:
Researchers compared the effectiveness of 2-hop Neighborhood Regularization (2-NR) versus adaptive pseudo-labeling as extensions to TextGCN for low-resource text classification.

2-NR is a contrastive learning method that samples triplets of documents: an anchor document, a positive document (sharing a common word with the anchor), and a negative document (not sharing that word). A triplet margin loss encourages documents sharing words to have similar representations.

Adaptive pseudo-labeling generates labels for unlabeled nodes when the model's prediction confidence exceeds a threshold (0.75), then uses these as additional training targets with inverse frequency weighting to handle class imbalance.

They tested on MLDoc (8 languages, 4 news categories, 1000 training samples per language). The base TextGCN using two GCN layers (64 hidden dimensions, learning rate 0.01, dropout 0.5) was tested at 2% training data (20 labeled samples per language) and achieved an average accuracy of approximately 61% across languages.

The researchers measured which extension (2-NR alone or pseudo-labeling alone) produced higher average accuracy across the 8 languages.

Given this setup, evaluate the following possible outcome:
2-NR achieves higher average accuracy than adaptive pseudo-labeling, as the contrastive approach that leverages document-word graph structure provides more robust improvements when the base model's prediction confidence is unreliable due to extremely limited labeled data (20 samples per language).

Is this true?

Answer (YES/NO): YES